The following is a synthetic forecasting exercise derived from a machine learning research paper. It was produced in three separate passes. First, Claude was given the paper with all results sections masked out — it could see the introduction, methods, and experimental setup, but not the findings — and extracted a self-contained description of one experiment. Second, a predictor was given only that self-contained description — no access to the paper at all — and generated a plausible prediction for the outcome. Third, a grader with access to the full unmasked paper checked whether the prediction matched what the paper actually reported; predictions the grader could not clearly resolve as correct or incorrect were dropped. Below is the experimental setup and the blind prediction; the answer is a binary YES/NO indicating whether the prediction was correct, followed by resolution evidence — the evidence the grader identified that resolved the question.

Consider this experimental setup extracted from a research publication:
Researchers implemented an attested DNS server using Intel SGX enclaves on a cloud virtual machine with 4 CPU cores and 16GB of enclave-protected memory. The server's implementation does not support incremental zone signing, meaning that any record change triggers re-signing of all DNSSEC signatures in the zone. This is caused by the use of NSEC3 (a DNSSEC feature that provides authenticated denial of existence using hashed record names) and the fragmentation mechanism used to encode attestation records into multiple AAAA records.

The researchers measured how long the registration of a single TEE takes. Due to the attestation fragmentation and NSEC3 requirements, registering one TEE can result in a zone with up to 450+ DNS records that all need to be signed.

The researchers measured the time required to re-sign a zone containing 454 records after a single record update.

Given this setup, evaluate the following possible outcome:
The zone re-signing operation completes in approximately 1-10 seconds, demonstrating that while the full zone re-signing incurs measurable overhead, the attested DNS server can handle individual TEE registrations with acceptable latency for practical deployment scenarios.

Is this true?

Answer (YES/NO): NO